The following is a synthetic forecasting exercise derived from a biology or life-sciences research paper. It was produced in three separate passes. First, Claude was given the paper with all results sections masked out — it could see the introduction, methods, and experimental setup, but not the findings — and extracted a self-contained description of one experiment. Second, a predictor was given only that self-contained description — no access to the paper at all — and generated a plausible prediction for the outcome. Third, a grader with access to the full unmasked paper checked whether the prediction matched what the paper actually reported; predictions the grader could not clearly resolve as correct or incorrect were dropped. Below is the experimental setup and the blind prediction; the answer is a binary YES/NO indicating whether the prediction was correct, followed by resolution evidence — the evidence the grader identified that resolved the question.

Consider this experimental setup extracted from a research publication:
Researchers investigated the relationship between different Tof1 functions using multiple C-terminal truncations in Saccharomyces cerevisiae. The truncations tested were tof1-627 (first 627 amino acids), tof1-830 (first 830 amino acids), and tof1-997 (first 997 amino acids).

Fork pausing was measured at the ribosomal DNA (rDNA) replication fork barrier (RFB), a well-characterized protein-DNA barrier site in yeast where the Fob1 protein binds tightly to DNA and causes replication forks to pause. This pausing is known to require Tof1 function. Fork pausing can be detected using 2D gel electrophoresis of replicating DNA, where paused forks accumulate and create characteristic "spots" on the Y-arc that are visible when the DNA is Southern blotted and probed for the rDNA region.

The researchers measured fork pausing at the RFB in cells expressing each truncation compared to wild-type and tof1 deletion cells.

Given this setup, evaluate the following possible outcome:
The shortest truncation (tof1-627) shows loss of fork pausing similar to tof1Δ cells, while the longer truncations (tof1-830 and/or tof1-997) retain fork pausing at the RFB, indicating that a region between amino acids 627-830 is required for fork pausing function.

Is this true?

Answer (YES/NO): YES